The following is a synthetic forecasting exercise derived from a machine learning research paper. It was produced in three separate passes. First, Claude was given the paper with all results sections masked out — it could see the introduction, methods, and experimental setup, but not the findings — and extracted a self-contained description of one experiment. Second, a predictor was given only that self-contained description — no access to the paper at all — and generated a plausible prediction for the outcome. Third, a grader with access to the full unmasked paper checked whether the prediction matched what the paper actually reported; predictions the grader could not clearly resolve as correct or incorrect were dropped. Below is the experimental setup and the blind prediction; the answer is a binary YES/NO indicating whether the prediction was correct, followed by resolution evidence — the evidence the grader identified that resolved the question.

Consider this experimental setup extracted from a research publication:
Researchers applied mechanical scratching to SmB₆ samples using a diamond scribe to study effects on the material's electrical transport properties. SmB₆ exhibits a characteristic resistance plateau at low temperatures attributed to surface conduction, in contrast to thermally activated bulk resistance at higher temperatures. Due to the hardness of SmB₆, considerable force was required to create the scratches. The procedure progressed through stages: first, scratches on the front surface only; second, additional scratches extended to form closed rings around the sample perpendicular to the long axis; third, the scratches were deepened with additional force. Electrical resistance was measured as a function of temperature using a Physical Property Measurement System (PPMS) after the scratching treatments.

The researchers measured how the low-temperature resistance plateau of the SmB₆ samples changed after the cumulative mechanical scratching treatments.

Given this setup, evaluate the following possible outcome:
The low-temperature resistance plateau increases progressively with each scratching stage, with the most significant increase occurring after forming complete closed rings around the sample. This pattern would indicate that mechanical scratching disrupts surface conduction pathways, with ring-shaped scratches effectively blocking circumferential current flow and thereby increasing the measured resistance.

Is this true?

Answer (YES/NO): YES